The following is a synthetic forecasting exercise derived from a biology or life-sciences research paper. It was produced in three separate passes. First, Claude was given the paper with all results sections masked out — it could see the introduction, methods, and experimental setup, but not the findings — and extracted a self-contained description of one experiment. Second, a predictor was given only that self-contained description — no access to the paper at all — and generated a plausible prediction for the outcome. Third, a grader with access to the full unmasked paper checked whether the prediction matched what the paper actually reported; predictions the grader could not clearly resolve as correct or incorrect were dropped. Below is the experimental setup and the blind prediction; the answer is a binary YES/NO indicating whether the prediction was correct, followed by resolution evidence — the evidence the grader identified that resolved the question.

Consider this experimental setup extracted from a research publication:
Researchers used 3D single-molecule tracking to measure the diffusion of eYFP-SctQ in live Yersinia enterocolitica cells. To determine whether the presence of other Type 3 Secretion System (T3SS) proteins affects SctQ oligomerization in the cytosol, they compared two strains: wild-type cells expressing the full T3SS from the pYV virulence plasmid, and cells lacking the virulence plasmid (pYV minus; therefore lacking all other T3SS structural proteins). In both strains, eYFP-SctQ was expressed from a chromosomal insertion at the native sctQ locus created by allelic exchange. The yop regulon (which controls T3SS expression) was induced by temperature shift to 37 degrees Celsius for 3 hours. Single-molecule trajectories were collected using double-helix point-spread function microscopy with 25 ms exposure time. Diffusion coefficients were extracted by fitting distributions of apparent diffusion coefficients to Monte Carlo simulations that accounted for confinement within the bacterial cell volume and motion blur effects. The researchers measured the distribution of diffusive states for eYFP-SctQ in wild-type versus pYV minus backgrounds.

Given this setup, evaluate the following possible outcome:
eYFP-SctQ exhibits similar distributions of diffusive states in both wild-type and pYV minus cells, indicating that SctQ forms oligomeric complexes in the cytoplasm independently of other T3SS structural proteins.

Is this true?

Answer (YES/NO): NO